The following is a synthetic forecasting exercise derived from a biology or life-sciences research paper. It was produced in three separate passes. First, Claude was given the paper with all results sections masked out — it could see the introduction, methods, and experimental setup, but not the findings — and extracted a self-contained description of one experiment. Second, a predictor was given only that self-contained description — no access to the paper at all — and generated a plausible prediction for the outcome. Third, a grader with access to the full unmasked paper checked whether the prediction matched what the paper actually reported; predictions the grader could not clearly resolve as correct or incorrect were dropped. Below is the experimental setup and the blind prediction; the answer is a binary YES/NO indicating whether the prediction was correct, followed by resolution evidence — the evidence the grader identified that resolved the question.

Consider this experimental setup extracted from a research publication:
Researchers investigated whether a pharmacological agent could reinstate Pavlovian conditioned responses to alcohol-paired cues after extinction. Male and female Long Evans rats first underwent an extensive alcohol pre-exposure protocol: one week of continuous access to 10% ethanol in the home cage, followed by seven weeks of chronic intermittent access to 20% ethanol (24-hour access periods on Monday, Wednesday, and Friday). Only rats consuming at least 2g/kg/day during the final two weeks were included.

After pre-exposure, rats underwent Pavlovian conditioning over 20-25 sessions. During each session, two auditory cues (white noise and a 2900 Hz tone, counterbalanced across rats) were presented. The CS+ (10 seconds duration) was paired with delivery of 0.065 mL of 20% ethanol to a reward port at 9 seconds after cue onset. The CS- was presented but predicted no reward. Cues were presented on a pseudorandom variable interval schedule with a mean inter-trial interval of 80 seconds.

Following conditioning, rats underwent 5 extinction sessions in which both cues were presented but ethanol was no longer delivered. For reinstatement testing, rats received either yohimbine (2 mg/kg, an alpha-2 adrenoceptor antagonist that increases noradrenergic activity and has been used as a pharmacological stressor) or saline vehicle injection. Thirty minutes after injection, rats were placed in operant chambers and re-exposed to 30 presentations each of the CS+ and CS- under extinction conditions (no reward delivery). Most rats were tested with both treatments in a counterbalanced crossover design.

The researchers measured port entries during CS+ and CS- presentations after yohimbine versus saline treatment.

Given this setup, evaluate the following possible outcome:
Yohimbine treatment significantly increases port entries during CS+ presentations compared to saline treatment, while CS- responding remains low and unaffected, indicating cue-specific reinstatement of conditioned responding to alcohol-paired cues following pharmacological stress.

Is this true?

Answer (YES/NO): NO